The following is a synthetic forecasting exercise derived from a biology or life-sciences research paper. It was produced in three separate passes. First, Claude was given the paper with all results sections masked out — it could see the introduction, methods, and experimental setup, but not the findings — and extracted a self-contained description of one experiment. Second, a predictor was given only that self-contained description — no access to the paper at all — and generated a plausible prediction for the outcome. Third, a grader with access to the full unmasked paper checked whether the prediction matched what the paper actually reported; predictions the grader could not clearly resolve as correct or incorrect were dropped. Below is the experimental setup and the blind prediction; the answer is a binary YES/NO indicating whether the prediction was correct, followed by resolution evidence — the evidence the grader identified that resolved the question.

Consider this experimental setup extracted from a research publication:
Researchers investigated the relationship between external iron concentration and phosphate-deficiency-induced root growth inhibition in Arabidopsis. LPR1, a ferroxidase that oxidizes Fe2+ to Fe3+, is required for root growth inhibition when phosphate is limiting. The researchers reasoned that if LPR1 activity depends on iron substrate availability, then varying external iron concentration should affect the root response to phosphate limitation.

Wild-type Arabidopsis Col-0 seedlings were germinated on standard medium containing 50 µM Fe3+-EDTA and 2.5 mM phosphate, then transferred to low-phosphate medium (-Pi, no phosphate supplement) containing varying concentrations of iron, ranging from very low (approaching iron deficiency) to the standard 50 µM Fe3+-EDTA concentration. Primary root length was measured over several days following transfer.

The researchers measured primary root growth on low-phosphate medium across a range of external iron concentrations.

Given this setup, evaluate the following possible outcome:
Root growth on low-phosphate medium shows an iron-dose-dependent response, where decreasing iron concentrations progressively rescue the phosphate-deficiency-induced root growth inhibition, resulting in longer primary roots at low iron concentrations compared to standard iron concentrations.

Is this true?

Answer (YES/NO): NO